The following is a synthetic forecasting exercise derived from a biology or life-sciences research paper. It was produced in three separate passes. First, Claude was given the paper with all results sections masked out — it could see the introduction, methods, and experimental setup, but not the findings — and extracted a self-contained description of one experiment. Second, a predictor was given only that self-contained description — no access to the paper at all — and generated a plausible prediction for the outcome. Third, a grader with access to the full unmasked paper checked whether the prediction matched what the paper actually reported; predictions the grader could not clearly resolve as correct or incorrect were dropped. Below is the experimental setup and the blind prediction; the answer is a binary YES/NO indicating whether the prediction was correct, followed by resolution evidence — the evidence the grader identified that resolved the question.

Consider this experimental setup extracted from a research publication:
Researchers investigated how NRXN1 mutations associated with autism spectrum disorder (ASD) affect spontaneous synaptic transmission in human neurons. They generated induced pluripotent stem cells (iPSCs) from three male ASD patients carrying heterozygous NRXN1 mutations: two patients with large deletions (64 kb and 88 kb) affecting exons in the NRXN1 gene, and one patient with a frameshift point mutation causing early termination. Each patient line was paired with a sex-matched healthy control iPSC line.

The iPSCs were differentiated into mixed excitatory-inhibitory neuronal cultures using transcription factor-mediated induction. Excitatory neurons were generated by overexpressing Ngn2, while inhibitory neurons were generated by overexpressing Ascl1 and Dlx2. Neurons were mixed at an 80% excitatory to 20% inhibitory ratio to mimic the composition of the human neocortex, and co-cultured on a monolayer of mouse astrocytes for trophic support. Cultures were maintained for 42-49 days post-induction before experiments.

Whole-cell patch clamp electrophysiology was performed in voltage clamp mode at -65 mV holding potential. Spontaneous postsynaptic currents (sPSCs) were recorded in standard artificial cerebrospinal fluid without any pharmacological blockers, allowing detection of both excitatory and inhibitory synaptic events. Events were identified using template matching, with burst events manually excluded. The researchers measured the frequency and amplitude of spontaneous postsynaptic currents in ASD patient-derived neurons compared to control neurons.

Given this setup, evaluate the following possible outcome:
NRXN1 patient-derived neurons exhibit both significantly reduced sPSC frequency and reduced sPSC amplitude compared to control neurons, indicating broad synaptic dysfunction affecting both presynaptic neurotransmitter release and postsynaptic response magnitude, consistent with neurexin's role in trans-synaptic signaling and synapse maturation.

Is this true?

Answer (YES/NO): NO